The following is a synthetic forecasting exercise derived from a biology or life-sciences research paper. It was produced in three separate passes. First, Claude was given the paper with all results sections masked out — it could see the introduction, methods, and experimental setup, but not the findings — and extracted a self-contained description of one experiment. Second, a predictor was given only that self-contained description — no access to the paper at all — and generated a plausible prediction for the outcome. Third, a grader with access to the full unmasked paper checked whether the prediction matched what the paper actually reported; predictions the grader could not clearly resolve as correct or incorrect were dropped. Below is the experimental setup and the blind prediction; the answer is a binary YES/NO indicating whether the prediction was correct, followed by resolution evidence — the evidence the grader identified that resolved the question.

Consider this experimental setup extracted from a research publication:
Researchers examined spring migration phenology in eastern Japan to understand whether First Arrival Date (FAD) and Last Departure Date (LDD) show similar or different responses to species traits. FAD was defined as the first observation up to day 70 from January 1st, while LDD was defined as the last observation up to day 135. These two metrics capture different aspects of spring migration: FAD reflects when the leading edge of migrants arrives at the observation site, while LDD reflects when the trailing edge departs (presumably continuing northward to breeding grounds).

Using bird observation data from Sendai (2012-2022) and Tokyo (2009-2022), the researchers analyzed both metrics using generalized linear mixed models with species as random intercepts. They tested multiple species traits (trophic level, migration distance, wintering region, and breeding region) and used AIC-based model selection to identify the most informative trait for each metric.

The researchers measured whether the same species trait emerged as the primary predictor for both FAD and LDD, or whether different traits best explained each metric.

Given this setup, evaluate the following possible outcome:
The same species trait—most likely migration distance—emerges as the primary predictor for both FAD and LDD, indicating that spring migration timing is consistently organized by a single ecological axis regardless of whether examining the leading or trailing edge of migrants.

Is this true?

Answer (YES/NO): NO